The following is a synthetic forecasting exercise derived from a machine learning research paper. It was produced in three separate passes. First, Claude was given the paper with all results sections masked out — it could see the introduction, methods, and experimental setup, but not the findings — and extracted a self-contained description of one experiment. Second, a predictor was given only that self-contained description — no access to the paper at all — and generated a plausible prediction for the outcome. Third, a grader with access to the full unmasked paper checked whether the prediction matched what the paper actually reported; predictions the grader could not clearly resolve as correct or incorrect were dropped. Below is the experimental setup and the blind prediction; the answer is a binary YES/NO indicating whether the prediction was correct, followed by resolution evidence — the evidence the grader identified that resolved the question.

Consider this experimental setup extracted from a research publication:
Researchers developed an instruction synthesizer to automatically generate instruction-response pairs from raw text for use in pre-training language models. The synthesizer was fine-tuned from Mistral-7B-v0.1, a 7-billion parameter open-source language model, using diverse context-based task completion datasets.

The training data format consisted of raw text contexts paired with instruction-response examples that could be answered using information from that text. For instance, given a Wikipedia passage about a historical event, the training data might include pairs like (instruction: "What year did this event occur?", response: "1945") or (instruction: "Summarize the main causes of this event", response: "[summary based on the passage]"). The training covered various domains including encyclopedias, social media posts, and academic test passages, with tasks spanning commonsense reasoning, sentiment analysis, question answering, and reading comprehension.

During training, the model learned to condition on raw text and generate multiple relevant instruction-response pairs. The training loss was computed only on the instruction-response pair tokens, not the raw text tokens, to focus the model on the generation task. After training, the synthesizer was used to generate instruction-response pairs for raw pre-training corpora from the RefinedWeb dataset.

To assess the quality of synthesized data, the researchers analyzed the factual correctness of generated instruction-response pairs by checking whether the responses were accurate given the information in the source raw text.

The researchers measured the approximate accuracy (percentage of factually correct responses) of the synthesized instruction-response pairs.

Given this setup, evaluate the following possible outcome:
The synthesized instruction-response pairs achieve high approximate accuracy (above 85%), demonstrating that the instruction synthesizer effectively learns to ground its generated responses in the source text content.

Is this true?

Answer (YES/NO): NO